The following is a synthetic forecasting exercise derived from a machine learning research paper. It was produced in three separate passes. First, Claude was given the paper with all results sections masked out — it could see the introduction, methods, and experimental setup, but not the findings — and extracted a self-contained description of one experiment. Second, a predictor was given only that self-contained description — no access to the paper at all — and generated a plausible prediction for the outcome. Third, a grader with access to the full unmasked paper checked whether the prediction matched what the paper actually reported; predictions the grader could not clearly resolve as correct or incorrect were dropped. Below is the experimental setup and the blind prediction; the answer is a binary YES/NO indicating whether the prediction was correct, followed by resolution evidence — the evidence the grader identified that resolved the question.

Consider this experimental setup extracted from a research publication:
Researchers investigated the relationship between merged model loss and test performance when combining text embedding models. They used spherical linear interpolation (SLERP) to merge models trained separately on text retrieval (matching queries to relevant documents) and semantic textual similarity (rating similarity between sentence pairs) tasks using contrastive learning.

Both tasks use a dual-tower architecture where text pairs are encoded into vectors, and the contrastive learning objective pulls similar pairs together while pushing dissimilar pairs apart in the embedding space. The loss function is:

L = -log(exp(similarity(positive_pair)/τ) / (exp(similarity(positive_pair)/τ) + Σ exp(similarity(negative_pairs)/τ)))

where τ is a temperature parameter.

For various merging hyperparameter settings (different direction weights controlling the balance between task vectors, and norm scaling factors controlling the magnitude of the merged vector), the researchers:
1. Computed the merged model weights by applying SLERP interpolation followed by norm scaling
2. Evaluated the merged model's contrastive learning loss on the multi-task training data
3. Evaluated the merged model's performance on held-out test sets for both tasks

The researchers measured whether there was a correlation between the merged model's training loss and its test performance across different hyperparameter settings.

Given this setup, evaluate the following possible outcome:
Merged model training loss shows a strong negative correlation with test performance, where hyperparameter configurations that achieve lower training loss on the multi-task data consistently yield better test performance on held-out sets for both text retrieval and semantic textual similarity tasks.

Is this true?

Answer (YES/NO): NO